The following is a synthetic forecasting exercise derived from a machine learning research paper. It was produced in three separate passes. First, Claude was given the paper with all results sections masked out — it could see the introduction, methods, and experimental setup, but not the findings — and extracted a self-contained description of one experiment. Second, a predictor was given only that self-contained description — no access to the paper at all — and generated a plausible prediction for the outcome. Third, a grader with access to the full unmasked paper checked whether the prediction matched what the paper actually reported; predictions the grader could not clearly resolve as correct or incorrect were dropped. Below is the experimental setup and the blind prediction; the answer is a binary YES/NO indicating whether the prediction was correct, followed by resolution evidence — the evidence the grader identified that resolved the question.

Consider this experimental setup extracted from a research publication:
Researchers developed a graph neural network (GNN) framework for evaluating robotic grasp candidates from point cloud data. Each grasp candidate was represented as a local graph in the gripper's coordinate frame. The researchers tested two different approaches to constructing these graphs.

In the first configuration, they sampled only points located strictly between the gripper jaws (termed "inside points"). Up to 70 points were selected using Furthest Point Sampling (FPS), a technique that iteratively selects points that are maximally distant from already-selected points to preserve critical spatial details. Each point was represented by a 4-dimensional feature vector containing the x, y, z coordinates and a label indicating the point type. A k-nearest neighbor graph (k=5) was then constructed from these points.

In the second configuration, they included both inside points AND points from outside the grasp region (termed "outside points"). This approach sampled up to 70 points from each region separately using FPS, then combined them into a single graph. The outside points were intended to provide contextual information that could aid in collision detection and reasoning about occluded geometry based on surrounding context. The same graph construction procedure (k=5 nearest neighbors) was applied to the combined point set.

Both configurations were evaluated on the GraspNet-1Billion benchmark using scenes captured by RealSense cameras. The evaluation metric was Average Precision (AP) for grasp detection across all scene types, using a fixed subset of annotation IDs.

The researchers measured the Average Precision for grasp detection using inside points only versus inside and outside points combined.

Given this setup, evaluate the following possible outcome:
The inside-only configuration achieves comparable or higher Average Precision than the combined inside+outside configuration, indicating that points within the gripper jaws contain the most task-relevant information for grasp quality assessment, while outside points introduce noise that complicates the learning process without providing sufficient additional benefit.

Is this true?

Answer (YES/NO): NO